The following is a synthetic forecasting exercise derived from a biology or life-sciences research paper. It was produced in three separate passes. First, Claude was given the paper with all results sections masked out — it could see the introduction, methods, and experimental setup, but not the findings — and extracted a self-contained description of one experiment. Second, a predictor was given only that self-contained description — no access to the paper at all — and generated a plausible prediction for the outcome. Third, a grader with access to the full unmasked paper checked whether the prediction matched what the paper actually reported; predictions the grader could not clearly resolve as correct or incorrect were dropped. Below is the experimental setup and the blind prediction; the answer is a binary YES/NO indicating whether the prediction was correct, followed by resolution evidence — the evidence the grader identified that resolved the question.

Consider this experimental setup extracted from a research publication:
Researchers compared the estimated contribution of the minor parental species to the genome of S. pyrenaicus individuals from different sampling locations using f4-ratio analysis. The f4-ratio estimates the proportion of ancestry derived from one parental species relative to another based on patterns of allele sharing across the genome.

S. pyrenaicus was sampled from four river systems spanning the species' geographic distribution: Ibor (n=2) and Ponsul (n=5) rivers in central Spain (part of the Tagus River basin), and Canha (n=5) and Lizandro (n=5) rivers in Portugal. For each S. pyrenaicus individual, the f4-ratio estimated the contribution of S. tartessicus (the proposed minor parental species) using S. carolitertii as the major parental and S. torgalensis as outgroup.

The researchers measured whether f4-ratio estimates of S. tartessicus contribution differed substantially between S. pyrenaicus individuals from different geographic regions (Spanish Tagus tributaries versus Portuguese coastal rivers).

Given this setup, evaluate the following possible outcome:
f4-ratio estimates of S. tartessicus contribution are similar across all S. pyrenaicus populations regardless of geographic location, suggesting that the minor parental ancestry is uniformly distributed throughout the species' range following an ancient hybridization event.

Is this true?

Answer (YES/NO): YES